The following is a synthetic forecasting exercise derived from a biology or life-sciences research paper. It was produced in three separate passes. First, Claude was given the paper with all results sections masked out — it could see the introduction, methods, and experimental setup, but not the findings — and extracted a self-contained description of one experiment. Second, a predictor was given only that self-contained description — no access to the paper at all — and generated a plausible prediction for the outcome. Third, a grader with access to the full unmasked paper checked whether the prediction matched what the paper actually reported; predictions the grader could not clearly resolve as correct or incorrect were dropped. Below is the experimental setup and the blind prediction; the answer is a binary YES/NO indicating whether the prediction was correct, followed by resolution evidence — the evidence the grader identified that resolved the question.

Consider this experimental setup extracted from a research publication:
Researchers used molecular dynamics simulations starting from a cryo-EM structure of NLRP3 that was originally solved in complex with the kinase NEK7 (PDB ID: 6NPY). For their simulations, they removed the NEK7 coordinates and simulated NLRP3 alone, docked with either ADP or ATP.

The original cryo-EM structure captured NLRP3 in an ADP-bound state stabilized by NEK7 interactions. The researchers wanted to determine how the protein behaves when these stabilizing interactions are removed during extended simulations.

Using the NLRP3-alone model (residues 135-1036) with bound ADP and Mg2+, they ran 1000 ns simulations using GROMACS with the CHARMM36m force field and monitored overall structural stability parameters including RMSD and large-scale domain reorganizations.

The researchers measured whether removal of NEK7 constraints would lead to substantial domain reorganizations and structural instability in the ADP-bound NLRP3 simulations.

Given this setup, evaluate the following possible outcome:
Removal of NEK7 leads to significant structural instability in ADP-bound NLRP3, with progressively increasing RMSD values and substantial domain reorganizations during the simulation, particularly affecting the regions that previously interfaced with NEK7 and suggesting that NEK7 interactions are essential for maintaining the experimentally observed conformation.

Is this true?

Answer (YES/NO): NO